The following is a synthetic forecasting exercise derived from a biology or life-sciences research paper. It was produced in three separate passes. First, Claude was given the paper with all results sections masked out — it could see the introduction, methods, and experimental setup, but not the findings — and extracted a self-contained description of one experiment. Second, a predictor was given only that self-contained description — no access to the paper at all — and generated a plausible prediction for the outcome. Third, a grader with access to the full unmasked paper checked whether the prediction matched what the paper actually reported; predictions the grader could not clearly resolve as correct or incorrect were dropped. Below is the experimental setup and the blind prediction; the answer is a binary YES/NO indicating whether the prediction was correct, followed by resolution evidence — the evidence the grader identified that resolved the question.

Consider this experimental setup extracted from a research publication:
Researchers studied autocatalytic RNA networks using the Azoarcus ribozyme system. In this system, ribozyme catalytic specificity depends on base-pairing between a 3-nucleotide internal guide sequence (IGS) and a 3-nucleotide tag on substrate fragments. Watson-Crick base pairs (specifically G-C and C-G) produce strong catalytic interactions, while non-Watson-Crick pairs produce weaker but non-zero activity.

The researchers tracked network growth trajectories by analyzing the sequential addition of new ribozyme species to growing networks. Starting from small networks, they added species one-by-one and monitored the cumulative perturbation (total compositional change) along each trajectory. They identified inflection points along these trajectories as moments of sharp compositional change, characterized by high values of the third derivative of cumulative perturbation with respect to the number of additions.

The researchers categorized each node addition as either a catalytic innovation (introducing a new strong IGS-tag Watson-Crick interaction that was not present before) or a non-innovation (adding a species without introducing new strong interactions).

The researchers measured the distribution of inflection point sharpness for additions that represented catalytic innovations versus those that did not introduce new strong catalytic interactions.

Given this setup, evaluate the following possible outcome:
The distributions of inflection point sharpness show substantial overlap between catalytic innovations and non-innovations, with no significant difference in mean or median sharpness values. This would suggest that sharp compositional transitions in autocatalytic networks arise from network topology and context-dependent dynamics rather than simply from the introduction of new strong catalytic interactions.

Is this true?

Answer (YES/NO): NO